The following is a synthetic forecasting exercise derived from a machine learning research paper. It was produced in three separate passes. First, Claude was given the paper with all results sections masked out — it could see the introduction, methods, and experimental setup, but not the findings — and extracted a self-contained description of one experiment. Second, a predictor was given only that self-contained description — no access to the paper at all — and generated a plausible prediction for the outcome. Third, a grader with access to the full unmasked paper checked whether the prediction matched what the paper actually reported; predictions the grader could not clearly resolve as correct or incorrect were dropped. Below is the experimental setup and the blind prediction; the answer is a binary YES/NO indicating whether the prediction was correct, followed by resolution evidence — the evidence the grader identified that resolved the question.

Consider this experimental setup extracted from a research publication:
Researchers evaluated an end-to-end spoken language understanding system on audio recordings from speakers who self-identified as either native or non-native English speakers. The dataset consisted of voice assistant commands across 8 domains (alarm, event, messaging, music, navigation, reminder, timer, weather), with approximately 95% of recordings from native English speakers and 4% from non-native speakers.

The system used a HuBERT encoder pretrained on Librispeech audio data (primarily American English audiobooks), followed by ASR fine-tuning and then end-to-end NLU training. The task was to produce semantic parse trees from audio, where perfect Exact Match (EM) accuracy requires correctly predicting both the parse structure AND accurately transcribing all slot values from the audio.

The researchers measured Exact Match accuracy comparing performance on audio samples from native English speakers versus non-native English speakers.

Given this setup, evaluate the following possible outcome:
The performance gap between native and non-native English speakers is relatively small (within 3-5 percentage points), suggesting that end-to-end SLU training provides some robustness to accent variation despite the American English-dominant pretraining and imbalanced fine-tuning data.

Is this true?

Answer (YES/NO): NO